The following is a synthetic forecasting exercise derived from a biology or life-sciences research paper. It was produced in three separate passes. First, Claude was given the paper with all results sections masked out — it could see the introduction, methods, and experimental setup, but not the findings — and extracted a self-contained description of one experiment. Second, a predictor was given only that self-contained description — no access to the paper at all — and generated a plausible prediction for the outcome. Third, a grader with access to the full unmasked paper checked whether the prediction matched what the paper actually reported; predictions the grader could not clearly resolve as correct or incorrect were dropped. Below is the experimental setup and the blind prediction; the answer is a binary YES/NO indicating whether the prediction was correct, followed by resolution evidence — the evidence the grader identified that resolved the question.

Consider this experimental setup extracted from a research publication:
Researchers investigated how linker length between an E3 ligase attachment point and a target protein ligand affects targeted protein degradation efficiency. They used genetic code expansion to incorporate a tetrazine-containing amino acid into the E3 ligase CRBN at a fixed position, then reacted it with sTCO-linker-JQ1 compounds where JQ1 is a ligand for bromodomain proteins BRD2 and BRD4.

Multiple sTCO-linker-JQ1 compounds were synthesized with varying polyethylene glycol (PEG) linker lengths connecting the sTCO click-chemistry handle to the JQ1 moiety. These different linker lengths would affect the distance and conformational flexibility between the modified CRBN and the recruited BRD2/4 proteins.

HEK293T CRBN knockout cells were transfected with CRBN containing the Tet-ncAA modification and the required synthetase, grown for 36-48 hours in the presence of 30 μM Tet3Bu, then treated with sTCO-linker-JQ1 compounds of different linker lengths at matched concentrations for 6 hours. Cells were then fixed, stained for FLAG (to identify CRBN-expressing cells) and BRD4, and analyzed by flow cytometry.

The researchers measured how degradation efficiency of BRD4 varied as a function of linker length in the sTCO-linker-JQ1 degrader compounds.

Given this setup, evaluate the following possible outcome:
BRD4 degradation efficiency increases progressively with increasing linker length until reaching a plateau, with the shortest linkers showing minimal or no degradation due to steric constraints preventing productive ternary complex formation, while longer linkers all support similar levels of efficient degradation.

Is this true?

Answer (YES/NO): NO